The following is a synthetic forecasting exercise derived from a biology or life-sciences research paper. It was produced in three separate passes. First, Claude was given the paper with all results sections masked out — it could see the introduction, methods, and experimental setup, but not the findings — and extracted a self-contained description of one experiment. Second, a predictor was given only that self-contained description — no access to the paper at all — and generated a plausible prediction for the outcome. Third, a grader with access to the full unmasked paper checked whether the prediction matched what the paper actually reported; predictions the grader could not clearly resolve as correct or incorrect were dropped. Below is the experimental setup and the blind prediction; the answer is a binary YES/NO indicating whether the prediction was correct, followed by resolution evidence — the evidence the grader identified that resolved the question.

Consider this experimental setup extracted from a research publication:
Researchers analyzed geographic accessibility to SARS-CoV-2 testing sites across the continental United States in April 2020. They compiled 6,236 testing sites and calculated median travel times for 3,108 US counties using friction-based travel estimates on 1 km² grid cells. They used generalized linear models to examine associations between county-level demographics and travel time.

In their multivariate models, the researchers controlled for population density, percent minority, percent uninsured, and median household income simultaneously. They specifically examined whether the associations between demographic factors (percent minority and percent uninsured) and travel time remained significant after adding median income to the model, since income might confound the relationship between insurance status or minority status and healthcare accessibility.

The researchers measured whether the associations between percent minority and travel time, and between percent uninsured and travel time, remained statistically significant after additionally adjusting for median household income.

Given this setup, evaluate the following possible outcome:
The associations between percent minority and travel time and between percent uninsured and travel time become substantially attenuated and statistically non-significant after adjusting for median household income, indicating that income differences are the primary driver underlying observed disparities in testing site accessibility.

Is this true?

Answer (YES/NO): NO